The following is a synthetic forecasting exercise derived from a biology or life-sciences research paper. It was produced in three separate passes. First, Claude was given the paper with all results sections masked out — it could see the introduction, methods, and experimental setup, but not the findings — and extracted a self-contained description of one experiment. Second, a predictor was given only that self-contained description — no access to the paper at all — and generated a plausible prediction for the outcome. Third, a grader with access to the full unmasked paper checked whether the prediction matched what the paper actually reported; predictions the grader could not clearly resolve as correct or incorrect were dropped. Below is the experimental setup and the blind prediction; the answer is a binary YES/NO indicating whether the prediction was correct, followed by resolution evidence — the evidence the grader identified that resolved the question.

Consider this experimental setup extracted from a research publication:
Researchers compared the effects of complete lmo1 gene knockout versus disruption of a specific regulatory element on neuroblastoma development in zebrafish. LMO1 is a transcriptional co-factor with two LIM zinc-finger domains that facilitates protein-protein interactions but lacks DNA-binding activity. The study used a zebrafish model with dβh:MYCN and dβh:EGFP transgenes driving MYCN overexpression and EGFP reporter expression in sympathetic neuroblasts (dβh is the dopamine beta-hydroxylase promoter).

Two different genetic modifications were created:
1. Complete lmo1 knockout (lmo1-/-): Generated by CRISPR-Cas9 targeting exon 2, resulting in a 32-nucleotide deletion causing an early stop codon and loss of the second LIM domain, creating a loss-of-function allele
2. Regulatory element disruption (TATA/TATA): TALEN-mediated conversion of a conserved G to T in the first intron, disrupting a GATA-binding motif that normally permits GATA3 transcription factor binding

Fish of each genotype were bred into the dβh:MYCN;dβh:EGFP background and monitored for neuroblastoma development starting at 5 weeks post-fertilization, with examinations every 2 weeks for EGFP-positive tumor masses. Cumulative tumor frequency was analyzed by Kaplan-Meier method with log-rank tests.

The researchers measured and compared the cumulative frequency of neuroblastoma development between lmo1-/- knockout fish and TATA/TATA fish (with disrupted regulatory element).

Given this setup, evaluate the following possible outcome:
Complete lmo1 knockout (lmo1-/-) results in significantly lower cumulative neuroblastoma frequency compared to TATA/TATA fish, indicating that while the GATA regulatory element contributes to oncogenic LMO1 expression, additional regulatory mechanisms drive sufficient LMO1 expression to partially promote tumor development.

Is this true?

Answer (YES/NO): NO